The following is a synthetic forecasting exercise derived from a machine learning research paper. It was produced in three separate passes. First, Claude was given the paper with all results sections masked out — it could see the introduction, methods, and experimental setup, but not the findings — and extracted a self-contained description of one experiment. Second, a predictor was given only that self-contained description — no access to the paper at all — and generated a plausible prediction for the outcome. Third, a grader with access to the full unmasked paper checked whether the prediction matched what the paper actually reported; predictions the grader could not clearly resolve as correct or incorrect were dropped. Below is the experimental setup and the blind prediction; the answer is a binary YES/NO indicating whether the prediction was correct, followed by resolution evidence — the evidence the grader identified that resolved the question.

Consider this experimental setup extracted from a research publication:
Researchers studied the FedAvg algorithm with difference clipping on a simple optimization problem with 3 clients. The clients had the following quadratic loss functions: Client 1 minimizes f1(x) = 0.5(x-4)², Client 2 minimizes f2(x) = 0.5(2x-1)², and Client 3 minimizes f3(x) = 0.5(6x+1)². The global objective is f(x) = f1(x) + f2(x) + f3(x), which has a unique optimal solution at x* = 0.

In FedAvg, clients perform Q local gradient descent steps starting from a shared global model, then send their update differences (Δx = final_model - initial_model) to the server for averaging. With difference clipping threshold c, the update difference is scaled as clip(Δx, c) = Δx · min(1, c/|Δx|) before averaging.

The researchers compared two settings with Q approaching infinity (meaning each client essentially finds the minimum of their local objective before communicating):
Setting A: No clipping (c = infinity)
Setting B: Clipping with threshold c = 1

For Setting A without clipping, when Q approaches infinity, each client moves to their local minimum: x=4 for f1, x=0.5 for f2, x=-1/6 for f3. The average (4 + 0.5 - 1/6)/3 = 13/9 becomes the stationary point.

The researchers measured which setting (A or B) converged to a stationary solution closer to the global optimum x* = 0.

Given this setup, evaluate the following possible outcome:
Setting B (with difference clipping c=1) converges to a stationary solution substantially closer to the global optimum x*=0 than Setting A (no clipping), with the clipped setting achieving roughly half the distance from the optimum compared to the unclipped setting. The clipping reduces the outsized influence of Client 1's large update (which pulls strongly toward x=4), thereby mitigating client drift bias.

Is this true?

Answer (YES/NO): YES